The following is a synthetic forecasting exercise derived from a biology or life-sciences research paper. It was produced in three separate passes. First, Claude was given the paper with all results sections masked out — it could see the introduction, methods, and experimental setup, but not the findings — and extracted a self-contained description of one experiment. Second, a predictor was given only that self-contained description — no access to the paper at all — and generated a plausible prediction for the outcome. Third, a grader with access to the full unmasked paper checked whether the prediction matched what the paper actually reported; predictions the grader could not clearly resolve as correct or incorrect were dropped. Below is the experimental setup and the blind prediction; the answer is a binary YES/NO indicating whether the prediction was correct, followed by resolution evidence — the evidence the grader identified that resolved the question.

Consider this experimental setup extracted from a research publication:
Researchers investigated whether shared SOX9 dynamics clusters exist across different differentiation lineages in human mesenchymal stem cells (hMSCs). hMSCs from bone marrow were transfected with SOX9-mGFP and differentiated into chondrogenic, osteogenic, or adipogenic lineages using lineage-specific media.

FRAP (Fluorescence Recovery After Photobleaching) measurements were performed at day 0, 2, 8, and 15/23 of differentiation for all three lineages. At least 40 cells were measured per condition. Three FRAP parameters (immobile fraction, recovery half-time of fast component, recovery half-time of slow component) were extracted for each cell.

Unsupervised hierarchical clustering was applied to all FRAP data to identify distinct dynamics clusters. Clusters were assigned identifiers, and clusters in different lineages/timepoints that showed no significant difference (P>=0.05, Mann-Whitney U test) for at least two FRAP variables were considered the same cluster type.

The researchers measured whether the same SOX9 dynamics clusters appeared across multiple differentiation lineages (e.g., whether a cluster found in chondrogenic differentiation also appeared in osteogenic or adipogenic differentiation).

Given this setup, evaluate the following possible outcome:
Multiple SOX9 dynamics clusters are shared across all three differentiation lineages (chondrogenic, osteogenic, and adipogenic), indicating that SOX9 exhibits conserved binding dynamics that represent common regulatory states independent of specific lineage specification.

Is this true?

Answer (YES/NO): NO